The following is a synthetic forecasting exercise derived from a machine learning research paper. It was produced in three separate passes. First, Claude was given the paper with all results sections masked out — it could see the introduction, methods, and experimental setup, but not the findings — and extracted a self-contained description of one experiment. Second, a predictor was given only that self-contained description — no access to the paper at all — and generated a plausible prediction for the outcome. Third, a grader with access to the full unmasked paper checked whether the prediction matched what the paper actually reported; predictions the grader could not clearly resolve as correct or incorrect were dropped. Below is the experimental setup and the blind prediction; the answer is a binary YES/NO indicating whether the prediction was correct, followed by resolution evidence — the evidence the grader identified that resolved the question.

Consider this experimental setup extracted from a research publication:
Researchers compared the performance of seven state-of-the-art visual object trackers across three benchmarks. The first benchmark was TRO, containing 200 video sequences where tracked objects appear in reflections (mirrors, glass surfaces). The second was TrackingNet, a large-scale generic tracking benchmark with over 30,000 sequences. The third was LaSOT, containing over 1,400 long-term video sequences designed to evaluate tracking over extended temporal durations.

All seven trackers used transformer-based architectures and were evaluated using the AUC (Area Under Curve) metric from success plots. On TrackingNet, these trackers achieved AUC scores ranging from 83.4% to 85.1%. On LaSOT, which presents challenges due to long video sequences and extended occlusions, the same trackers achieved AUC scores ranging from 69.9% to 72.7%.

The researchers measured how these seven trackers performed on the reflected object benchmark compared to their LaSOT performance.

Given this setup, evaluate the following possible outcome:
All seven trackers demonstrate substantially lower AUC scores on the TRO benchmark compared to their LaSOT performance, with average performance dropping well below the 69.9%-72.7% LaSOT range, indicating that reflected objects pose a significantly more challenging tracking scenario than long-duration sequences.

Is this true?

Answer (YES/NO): YES